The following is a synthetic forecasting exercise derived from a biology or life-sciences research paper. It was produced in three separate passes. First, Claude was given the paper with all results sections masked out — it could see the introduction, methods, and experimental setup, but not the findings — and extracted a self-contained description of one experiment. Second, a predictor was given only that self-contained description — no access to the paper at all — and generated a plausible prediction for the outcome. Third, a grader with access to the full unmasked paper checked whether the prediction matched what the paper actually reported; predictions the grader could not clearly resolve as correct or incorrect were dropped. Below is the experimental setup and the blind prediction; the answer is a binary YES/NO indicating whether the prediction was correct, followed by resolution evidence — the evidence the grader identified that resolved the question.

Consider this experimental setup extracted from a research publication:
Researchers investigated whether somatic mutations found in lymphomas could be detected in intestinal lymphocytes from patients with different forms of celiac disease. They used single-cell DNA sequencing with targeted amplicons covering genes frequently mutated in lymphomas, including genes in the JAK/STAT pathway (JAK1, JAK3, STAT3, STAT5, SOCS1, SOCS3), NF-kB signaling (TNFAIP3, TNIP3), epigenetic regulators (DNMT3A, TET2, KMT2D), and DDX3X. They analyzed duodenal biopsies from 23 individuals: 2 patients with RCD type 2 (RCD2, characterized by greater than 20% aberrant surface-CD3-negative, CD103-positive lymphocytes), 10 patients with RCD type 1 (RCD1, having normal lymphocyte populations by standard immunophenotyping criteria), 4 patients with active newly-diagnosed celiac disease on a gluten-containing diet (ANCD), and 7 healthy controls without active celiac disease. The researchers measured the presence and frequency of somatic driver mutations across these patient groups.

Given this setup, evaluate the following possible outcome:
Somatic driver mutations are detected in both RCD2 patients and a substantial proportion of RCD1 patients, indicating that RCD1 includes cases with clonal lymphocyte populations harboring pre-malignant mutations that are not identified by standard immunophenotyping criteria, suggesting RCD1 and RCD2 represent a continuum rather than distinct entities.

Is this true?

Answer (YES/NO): YES